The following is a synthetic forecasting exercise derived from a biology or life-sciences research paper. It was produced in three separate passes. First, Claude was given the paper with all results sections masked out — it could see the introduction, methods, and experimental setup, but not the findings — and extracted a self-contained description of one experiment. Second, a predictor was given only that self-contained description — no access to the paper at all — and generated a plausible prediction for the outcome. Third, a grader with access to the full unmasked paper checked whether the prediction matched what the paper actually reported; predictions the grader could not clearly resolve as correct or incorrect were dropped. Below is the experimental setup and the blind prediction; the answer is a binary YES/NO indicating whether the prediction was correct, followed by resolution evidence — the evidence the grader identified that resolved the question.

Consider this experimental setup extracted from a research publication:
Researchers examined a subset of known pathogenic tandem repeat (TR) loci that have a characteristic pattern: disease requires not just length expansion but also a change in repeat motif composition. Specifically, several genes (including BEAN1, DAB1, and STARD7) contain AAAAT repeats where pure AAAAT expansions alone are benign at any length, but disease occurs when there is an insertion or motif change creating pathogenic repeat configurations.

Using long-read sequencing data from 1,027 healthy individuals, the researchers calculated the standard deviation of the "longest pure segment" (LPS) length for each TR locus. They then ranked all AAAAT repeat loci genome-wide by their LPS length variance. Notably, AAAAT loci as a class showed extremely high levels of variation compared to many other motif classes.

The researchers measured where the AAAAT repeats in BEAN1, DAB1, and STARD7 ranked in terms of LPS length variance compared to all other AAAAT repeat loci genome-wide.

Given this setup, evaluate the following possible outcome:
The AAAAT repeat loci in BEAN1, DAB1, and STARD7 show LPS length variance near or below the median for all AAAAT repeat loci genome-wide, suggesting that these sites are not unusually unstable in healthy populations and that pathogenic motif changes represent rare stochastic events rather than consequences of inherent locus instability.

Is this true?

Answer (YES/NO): NO